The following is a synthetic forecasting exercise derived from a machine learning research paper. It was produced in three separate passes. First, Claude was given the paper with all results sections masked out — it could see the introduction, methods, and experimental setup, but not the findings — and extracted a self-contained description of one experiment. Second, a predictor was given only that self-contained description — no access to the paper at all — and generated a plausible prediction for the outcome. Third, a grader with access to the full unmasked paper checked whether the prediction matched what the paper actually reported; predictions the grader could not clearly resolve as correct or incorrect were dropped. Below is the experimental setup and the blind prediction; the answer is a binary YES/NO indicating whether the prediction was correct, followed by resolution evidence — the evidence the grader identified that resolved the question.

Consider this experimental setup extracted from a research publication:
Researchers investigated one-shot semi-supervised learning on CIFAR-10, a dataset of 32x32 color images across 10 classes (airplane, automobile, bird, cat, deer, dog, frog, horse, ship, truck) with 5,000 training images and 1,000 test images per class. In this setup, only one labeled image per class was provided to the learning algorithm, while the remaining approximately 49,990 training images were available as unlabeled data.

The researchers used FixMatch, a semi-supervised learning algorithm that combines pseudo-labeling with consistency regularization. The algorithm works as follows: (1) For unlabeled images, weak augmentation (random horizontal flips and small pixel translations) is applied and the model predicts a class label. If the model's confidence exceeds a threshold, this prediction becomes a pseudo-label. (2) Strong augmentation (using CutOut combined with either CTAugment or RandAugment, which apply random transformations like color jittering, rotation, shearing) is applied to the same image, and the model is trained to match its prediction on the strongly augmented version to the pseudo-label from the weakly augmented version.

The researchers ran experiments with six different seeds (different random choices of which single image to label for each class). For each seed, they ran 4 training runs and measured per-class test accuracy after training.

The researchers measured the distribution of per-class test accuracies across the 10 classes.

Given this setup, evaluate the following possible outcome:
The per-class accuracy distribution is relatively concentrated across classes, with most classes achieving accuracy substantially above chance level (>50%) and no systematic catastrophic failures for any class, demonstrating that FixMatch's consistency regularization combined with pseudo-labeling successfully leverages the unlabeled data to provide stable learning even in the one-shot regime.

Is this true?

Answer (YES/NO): NO